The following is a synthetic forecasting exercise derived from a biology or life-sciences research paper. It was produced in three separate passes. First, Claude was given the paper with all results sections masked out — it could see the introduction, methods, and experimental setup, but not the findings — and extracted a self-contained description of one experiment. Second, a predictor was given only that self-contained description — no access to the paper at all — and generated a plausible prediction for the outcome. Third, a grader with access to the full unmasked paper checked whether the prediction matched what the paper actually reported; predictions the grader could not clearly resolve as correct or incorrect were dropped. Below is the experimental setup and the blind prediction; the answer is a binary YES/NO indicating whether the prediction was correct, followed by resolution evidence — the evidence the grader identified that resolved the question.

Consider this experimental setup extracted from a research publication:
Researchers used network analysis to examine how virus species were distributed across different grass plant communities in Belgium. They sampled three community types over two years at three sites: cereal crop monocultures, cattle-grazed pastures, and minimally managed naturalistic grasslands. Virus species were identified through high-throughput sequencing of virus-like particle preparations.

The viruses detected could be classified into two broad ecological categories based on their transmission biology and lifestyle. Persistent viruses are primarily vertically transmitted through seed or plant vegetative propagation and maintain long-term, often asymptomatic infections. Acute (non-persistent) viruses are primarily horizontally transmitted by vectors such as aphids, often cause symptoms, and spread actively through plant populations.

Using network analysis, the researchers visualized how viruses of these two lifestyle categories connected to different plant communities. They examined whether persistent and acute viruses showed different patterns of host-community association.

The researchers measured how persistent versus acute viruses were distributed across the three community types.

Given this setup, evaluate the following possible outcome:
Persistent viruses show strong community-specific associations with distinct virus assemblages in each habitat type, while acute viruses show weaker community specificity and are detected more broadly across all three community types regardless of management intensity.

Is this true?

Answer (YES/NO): NO